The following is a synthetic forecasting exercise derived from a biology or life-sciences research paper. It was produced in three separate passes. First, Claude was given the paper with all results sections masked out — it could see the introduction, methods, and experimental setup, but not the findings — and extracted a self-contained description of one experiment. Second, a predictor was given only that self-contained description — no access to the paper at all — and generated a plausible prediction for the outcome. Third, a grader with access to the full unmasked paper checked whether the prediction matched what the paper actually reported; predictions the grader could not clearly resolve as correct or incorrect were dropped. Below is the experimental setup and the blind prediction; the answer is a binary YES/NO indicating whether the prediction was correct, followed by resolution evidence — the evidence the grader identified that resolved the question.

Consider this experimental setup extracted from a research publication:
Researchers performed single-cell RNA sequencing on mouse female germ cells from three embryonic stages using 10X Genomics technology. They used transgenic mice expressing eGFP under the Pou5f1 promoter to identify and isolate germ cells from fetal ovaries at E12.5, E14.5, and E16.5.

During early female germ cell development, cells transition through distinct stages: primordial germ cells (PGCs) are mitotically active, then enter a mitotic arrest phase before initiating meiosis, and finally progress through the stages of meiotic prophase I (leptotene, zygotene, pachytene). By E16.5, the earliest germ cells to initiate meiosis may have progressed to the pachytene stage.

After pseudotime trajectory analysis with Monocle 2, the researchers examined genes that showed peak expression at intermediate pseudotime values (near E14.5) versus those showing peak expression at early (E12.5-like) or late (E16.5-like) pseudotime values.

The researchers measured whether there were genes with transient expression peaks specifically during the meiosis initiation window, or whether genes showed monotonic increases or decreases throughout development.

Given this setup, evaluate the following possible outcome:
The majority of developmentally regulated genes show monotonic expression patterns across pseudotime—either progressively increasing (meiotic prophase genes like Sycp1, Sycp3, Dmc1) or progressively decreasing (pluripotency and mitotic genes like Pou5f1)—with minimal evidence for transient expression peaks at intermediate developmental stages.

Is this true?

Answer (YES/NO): NO